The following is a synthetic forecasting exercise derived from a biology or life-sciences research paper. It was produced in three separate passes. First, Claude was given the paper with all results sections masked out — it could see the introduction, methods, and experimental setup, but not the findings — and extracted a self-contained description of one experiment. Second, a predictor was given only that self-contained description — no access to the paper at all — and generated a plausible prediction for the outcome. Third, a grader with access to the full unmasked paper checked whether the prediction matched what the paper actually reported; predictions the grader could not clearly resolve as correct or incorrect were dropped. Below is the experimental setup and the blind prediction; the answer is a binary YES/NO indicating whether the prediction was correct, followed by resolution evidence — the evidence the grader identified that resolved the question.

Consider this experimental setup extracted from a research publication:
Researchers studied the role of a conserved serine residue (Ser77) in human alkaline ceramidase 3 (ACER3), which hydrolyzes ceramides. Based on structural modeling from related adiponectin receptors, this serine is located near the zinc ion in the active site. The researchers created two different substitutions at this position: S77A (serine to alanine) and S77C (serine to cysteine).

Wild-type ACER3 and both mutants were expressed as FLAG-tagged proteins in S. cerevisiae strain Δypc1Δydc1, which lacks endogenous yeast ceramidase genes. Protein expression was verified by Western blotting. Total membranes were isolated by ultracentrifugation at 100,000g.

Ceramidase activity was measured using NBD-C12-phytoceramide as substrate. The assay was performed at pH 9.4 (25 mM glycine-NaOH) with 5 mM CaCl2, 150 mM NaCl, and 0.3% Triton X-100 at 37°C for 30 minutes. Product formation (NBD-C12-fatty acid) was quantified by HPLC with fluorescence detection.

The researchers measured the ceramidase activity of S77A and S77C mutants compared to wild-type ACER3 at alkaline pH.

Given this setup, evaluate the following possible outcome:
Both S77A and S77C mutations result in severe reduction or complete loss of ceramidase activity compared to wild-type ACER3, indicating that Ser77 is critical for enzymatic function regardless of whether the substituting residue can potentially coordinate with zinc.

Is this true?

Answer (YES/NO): YES